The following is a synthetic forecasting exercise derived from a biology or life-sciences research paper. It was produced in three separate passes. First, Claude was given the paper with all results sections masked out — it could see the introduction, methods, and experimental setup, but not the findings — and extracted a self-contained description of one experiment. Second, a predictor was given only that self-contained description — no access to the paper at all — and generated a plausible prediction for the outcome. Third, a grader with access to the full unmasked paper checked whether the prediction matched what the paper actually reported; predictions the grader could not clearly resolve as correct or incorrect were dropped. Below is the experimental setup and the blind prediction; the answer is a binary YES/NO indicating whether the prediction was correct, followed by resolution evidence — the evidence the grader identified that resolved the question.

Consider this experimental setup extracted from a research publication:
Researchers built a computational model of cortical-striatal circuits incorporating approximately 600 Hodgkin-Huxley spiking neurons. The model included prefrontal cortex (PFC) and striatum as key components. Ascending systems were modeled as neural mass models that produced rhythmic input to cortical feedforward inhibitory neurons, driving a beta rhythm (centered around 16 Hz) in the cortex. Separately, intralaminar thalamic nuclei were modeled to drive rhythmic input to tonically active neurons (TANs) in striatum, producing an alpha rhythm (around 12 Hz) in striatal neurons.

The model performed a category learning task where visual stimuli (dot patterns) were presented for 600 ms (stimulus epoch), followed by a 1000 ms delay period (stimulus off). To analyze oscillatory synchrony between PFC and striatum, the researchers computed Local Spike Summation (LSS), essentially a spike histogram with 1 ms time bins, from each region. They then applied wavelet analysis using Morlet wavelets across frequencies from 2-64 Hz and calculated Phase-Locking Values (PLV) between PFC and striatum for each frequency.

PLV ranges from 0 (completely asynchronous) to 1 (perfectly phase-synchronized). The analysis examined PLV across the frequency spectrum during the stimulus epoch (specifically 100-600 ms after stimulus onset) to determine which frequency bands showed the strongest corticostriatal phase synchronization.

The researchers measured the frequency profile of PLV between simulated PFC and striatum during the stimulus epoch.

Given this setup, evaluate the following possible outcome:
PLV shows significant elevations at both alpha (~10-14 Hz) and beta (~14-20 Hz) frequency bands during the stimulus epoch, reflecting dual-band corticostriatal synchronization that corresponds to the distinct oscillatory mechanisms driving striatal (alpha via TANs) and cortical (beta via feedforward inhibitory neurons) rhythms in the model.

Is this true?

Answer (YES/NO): NO